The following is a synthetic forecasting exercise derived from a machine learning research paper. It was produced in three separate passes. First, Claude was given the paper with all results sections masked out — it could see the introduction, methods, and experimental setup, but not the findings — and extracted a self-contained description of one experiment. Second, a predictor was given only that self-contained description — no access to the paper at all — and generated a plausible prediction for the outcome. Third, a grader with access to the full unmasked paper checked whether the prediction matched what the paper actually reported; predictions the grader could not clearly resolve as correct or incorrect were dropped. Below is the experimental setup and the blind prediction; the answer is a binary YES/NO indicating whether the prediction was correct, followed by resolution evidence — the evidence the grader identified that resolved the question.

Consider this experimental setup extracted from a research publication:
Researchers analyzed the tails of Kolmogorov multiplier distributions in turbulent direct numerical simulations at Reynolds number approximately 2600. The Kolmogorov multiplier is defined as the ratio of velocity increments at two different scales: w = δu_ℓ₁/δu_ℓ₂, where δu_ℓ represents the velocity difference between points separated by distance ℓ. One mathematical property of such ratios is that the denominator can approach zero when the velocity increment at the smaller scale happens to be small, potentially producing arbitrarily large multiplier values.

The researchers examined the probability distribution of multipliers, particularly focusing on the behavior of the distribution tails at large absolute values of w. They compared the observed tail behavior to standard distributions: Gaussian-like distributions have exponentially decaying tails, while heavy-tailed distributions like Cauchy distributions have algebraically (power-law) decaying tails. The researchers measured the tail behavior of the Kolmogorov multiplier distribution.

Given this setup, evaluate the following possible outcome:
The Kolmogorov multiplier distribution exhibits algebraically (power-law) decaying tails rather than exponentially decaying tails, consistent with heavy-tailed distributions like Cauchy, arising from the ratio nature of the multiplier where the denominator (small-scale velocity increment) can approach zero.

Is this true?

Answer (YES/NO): YES